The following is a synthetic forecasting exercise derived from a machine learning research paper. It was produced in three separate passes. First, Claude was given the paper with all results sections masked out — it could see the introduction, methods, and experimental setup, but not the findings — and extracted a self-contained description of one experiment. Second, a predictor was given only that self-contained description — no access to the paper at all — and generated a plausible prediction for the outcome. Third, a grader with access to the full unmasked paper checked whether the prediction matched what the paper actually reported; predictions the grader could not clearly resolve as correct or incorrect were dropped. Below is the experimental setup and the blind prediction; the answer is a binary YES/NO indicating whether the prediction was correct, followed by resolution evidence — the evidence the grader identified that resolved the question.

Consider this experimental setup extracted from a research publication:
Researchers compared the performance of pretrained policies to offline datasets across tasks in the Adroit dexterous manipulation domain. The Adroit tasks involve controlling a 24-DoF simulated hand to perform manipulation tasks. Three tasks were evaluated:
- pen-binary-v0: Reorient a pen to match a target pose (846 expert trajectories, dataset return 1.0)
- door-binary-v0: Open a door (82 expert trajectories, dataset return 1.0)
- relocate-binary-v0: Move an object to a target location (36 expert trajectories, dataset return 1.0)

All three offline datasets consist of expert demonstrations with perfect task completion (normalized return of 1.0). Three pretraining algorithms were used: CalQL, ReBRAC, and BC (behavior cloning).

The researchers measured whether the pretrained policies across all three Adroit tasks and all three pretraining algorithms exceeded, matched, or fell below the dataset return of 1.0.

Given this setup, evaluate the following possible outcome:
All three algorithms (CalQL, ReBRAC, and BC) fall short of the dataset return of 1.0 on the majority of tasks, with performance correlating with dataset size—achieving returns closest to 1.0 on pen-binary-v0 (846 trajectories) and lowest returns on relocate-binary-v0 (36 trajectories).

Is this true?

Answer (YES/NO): YES